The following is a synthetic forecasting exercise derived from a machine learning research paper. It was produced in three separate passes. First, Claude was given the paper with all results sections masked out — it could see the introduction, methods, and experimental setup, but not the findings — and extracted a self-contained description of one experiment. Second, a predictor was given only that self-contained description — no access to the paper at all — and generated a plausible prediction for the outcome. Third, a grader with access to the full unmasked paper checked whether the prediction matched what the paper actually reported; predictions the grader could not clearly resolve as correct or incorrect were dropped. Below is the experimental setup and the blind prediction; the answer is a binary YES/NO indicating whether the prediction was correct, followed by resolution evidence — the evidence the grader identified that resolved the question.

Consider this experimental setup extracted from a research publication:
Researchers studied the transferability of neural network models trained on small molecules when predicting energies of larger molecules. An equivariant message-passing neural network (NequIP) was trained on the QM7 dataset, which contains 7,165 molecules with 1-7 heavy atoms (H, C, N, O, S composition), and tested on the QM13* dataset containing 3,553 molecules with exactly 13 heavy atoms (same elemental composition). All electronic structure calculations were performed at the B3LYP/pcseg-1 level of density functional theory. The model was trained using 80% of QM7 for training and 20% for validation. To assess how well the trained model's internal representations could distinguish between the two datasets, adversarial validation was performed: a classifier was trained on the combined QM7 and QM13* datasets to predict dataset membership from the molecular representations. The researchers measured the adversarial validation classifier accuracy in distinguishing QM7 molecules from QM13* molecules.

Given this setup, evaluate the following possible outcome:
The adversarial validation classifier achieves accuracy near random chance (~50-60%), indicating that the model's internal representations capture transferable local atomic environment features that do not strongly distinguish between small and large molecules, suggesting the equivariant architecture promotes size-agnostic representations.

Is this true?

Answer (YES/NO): NO